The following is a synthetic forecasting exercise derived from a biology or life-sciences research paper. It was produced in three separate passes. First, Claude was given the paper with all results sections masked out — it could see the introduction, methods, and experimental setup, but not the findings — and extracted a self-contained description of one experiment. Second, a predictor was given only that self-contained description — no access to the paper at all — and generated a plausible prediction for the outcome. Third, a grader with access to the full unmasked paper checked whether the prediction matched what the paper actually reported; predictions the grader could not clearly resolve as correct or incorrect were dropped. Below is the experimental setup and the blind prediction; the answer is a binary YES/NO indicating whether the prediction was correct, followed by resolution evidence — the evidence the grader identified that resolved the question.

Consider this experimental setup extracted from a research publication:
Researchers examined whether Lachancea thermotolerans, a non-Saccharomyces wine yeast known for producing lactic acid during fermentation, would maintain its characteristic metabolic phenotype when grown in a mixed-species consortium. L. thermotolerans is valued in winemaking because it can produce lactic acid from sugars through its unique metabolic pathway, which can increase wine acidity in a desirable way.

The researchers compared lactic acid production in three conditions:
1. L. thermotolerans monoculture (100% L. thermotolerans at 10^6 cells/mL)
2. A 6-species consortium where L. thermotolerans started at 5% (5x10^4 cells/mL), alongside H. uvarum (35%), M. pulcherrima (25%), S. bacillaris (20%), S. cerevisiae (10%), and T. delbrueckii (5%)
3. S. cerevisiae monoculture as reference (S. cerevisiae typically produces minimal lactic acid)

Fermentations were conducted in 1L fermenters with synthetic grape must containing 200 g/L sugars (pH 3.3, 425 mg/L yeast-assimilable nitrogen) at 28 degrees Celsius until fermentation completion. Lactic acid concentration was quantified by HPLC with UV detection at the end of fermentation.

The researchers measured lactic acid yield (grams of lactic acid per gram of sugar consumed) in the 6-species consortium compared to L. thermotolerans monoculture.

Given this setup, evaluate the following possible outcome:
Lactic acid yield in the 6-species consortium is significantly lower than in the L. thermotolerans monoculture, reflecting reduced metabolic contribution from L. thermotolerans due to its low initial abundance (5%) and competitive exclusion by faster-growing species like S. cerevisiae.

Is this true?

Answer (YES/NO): YES